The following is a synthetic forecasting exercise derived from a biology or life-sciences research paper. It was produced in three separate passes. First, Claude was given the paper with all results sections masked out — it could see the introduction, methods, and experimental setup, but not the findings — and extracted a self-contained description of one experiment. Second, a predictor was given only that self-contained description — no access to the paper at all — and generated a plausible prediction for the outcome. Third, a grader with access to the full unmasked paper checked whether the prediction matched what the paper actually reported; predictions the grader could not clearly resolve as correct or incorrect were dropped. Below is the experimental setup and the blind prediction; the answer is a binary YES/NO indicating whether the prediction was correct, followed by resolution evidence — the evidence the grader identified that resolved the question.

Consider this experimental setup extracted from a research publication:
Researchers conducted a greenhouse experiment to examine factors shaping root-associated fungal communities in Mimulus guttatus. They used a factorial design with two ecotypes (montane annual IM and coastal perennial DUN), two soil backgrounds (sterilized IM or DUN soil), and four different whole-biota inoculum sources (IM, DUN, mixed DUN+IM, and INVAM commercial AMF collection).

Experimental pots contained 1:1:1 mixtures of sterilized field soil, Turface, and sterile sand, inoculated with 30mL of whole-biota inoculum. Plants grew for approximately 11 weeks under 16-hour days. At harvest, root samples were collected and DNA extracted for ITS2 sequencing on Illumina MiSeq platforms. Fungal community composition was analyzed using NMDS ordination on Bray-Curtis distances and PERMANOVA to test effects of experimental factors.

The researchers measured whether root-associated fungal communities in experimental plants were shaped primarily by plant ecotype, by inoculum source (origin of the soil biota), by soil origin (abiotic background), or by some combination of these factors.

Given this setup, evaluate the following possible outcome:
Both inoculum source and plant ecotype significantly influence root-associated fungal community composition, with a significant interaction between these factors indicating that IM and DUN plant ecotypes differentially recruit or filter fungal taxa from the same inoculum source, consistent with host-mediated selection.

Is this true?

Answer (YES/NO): NO